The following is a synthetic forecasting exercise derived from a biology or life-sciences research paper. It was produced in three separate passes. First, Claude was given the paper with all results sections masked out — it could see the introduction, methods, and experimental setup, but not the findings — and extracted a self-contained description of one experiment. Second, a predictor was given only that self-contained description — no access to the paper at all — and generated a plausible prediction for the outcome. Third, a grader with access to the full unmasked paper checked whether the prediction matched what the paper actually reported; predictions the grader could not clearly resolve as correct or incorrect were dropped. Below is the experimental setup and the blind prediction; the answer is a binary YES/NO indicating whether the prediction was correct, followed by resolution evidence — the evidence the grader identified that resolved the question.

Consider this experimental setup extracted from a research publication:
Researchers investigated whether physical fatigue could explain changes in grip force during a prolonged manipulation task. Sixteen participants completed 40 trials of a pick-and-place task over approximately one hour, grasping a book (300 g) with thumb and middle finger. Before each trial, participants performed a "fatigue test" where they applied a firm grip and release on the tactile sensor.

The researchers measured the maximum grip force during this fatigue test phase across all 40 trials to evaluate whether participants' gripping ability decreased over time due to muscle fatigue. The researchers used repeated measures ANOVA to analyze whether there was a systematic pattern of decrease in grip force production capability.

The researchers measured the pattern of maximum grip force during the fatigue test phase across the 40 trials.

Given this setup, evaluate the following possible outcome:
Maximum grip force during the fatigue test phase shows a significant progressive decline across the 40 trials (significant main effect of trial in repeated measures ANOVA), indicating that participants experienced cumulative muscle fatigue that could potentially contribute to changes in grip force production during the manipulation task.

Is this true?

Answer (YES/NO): NO